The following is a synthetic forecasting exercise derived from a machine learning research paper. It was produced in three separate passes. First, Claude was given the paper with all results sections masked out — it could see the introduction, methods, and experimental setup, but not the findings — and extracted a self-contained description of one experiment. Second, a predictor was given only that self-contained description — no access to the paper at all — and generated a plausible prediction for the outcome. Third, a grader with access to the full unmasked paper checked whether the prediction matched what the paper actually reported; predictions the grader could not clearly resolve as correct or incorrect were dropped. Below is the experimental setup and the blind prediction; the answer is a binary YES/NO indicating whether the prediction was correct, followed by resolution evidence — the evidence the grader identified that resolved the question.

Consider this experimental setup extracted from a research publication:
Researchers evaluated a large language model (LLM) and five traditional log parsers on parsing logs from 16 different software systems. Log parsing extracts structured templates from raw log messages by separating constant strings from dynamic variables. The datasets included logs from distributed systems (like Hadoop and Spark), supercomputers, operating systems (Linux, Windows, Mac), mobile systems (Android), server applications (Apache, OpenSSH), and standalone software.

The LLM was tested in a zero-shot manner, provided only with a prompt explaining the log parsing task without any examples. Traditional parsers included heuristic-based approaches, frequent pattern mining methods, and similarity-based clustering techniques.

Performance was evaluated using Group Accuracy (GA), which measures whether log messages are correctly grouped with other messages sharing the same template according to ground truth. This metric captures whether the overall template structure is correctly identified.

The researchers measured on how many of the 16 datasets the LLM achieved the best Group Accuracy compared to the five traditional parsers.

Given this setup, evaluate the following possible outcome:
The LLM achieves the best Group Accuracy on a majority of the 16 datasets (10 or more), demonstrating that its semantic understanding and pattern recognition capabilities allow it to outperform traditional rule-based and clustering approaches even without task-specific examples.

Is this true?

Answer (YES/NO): NO